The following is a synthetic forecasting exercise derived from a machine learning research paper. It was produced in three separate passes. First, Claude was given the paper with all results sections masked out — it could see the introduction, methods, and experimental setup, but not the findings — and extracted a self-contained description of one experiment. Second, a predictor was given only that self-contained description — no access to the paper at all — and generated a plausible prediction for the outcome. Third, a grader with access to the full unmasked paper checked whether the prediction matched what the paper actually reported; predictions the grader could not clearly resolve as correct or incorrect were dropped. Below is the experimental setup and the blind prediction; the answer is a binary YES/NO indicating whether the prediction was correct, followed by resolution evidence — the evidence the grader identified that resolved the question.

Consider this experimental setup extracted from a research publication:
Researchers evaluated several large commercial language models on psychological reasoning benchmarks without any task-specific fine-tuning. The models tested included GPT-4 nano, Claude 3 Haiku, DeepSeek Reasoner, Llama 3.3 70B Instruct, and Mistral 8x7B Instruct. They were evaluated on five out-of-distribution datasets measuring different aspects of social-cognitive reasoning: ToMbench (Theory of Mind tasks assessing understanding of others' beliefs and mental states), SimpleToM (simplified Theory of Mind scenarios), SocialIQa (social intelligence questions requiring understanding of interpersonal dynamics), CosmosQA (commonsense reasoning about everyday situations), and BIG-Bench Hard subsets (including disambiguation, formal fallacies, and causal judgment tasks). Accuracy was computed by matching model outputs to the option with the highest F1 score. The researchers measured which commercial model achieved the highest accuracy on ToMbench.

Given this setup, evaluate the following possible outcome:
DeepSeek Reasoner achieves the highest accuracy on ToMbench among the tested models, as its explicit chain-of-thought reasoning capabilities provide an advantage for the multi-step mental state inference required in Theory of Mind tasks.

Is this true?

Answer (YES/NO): YES